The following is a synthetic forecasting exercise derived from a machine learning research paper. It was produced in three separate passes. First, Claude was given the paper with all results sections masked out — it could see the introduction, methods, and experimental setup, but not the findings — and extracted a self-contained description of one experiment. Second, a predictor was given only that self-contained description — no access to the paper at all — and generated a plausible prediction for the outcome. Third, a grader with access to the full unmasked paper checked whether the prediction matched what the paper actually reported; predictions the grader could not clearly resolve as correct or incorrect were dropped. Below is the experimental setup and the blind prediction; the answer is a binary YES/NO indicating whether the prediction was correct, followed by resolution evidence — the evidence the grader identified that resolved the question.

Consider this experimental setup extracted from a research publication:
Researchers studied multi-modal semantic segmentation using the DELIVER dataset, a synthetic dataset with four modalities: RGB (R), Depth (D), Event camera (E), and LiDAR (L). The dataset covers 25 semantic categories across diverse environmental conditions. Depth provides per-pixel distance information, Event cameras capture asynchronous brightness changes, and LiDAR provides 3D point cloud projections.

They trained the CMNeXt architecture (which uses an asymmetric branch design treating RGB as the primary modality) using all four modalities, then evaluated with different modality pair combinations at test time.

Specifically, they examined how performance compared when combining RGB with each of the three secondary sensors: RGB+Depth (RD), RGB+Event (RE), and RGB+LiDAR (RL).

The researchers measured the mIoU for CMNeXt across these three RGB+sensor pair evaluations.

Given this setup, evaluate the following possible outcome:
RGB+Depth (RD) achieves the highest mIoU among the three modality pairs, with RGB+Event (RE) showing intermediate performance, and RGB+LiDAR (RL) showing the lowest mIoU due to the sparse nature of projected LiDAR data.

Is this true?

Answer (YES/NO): NO